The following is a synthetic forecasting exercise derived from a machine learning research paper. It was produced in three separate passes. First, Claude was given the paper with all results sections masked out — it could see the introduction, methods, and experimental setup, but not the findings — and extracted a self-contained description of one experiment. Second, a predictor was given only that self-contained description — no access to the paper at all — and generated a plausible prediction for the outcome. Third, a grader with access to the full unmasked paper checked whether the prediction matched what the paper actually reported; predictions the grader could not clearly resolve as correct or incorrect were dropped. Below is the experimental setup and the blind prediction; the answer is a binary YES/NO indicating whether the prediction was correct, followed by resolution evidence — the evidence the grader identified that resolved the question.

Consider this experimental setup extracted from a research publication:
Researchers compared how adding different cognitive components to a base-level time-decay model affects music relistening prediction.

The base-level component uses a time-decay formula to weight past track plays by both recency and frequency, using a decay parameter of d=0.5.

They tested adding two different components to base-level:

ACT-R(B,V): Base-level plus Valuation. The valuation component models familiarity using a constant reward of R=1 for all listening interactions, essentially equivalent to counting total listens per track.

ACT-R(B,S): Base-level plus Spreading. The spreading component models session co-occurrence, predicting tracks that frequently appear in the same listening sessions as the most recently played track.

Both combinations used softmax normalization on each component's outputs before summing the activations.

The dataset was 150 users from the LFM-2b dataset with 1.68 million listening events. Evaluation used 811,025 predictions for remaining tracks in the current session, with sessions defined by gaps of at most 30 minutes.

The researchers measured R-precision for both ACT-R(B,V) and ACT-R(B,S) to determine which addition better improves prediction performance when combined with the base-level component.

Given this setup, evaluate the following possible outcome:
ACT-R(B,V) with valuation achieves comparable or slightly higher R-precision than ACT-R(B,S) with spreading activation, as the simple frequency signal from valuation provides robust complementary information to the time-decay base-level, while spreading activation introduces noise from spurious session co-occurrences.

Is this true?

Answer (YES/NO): NO